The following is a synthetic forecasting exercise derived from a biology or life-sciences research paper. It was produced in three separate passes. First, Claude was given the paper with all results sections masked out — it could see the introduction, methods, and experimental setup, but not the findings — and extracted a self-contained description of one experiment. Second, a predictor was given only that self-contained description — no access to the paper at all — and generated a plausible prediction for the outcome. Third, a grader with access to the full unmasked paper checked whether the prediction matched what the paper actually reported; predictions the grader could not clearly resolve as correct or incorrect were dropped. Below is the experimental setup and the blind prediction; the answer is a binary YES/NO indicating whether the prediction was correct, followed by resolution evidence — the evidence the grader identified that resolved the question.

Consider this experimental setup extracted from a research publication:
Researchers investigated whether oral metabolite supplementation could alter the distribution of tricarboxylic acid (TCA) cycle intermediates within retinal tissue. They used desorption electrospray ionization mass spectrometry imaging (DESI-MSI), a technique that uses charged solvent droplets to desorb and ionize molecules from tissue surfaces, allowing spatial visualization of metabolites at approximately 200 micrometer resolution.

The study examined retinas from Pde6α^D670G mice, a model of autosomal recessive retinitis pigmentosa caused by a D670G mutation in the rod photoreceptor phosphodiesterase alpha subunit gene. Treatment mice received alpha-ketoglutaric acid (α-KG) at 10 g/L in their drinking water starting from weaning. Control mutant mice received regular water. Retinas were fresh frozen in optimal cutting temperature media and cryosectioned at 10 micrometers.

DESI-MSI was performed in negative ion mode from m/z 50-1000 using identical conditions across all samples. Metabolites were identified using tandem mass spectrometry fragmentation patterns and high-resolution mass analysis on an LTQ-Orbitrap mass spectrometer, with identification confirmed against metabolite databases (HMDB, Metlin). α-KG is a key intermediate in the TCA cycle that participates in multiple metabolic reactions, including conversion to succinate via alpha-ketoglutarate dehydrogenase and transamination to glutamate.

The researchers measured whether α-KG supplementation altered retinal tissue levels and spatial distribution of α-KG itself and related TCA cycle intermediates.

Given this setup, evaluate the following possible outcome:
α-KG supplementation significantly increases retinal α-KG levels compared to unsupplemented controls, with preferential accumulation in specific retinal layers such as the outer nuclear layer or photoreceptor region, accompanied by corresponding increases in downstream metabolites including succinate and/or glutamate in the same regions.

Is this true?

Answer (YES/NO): NO